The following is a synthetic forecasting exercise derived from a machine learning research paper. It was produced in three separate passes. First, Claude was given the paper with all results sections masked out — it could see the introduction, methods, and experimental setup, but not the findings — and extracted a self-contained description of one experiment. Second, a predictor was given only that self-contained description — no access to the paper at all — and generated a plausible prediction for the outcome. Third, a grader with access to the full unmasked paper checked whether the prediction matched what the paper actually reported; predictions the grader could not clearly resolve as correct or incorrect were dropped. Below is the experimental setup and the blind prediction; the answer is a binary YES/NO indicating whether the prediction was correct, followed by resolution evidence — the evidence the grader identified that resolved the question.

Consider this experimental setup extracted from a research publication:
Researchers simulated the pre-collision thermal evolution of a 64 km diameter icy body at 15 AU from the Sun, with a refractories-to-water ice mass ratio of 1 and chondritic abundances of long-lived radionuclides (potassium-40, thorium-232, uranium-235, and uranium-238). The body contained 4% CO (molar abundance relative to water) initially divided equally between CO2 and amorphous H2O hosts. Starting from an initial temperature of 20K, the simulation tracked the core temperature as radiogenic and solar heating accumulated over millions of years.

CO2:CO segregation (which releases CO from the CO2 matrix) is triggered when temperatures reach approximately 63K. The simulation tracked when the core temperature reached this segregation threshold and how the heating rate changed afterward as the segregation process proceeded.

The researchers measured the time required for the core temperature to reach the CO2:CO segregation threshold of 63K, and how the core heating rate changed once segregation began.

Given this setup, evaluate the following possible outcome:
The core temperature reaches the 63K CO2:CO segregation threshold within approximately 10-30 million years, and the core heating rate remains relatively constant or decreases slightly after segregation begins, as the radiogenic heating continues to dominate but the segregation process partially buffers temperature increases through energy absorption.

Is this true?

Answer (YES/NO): YES